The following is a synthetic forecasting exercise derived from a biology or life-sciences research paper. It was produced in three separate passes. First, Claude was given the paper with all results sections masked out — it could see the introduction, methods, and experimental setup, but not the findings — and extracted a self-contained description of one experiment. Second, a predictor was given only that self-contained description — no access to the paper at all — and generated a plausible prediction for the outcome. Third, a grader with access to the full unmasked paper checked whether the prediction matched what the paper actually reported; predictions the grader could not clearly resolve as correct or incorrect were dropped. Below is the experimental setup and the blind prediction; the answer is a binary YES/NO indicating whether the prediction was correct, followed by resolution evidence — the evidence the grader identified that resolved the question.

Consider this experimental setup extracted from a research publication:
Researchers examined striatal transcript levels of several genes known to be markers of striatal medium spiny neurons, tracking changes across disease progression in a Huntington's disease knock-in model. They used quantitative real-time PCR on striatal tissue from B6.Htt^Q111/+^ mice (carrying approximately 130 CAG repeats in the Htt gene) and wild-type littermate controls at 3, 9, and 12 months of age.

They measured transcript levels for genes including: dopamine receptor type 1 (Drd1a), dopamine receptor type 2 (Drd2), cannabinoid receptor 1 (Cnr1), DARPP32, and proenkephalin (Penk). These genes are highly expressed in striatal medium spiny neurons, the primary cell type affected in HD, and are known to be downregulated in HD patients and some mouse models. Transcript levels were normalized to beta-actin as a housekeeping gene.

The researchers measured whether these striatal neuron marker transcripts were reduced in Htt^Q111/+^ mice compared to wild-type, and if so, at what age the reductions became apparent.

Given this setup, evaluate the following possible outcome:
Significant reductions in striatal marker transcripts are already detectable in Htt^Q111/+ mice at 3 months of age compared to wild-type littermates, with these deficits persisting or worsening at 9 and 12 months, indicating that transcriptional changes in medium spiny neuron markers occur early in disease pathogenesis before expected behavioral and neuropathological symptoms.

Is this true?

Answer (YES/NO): NO